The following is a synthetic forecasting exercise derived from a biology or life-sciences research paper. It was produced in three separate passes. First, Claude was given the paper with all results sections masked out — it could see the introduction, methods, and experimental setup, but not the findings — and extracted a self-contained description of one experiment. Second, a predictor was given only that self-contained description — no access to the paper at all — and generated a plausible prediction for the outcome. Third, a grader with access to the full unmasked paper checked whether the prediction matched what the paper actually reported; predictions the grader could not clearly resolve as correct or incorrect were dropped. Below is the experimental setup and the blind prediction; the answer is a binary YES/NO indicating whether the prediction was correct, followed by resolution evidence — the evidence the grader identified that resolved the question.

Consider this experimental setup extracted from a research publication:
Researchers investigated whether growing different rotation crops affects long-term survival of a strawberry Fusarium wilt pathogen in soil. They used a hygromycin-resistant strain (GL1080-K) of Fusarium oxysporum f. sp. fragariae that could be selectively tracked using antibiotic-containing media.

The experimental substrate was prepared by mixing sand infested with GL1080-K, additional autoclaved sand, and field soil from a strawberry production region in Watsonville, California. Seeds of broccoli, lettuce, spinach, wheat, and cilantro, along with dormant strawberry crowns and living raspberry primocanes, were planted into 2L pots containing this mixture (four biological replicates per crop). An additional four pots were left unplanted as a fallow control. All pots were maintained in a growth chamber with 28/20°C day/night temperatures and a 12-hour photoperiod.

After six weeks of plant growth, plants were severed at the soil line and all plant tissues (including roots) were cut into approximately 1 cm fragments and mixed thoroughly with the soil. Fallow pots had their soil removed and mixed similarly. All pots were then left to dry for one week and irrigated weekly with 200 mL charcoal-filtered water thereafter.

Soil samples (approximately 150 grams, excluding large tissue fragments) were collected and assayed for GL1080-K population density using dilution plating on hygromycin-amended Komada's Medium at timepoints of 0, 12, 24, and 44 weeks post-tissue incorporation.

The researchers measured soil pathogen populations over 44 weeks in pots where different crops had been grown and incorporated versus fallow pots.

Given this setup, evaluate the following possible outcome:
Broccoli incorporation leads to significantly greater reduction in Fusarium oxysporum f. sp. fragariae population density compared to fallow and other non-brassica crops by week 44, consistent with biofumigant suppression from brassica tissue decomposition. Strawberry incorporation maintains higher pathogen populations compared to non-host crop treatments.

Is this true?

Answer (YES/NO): NO